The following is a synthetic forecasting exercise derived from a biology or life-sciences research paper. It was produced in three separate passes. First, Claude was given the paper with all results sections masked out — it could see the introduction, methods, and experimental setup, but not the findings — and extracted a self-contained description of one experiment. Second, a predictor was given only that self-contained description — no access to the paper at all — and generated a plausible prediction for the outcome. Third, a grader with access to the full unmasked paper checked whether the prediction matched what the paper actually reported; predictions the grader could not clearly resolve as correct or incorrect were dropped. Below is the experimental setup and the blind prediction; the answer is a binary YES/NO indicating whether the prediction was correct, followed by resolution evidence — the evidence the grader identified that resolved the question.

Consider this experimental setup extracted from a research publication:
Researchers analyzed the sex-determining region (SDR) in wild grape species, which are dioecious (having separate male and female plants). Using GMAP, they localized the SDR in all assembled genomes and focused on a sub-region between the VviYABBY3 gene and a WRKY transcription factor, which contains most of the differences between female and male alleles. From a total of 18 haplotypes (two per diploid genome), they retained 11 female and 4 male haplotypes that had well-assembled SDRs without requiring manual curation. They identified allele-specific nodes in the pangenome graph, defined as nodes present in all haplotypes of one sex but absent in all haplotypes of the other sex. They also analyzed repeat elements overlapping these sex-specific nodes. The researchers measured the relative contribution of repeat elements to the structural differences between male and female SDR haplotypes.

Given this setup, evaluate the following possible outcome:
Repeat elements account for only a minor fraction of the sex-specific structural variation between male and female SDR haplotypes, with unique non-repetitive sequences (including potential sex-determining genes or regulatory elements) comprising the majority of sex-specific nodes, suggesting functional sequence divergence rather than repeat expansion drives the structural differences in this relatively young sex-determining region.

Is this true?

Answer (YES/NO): NO